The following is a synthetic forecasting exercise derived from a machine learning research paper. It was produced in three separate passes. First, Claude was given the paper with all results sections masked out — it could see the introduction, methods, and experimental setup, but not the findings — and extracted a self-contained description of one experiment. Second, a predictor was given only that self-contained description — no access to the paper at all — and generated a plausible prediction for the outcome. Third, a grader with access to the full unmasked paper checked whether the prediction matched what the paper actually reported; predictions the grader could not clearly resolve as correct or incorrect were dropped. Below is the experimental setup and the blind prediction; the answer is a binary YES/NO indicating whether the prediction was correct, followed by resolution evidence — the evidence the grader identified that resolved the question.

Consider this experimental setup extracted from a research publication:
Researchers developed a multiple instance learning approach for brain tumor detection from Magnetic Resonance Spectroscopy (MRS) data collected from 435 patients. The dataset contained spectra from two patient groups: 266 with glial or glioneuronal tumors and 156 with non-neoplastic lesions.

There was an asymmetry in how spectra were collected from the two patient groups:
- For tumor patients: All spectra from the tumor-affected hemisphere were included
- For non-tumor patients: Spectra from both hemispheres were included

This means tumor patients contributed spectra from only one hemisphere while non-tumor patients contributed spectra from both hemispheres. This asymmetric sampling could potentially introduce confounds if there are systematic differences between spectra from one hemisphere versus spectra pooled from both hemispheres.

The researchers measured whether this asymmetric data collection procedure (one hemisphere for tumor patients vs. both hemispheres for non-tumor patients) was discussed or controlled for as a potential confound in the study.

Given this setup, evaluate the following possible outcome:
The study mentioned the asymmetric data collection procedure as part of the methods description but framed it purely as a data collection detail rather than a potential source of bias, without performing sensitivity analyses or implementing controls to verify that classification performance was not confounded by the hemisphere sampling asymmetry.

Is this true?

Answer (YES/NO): YES